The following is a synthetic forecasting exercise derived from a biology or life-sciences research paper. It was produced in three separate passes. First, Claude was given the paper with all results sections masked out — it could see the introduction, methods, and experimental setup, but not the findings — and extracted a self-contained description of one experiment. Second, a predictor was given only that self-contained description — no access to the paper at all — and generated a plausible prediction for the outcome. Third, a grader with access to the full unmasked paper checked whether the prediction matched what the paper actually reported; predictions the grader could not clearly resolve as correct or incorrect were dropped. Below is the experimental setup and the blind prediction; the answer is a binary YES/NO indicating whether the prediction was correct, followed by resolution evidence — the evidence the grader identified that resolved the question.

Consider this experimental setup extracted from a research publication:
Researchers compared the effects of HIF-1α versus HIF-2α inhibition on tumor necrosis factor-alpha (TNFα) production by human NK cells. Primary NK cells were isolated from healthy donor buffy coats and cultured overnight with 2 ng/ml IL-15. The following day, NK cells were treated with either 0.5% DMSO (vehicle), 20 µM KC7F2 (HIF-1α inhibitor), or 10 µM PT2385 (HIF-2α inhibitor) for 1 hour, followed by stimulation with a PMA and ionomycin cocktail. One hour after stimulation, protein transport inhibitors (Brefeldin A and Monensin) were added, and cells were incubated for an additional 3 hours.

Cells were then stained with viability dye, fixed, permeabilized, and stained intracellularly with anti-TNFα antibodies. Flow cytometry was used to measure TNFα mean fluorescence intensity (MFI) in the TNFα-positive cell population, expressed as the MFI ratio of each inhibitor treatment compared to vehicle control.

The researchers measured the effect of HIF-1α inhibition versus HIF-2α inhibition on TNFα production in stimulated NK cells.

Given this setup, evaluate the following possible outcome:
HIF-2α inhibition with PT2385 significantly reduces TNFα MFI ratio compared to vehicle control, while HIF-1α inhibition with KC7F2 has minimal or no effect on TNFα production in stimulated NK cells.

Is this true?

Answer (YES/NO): NO